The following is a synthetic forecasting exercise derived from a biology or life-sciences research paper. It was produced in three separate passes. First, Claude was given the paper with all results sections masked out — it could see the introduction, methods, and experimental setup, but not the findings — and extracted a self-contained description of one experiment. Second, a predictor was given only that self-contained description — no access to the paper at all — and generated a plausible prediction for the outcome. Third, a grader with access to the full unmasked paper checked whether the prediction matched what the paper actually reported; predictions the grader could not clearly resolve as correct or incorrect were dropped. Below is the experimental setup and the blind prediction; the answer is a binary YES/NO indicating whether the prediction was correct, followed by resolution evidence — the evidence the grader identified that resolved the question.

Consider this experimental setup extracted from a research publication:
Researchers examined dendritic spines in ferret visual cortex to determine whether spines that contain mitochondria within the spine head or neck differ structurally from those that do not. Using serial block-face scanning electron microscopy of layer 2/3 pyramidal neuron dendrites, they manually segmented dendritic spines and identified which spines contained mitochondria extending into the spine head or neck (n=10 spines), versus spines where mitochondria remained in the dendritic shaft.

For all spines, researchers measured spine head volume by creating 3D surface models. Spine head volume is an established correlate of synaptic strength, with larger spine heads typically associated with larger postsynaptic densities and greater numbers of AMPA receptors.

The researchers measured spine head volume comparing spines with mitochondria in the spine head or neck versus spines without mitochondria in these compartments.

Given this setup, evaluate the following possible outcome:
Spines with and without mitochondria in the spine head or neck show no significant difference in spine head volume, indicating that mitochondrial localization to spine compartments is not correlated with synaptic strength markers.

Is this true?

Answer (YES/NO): NO